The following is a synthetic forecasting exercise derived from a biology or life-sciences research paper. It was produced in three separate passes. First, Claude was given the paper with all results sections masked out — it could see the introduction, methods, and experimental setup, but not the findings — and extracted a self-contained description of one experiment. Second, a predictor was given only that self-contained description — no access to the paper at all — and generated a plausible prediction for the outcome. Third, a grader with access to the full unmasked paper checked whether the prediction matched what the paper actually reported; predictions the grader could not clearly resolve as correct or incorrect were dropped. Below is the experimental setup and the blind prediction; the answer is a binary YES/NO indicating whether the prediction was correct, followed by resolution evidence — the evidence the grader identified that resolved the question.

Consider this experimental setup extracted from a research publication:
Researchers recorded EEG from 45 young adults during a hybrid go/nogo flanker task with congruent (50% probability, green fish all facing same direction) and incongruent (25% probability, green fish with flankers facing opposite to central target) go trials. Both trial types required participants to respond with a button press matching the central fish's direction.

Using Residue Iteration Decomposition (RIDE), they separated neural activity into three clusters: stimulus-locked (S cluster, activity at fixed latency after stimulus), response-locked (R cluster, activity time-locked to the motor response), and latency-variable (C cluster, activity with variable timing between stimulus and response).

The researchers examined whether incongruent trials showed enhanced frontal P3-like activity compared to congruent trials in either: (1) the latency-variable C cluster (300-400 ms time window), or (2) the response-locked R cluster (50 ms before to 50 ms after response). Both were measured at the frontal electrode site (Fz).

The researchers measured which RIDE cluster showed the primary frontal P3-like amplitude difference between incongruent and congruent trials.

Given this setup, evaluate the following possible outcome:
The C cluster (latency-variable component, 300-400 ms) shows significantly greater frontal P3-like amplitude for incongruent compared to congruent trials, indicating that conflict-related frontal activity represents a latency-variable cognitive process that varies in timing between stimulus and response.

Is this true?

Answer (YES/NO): NO